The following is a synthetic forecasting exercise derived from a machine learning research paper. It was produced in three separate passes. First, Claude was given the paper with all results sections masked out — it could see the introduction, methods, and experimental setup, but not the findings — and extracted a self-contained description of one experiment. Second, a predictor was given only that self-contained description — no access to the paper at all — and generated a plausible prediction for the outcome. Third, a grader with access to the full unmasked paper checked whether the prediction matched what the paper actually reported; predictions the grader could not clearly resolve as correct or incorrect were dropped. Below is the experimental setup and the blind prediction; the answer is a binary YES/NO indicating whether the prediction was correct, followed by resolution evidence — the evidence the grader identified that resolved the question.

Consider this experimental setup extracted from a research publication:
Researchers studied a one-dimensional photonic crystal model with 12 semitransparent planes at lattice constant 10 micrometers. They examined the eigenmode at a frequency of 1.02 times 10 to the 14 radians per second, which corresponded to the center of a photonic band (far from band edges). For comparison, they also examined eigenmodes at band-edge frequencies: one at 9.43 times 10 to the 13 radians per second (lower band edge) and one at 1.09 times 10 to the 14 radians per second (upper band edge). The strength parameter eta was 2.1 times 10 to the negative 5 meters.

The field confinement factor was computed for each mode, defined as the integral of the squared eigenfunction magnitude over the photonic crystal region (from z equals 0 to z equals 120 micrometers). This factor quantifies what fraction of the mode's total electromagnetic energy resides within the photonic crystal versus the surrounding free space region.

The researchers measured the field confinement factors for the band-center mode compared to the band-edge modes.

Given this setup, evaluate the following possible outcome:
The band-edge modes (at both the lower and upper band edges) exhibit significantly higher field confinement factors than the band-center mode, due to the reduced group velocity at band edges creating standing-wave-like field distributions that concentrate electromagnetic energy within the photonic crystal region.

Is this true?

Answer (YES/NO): YES